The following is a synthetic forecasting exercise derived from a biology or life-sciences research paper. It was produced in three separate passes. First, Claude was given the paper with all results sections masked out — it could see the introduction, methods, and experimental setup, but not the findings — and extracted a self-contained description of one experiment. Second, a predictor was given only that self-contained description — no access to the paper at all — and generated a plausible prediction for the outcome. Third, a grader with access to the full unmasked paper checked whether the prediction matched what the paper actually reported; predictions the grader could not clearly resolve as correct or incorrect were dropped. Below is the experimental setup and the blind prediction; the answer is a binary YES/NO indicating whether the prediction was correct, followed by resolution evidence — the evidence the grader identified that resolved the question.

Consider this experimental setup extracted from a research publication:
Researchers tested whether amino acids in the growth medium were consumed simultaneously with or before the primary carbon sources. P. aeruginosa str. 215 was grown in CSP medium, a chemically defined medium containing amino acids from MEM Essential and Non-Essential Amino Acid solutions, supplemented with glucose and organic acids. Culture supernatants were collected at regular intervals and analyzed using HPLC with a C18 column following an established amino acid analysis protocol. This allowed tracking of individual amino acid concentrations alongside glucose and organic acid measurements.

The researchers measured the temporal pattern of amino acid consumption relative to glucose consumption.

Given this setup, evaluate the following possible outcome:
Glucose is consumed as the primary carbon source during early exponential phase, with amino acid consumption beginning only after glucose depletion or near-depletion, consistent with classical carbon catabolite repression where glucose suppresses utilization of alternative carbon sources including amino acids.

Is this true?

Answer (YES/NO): NO